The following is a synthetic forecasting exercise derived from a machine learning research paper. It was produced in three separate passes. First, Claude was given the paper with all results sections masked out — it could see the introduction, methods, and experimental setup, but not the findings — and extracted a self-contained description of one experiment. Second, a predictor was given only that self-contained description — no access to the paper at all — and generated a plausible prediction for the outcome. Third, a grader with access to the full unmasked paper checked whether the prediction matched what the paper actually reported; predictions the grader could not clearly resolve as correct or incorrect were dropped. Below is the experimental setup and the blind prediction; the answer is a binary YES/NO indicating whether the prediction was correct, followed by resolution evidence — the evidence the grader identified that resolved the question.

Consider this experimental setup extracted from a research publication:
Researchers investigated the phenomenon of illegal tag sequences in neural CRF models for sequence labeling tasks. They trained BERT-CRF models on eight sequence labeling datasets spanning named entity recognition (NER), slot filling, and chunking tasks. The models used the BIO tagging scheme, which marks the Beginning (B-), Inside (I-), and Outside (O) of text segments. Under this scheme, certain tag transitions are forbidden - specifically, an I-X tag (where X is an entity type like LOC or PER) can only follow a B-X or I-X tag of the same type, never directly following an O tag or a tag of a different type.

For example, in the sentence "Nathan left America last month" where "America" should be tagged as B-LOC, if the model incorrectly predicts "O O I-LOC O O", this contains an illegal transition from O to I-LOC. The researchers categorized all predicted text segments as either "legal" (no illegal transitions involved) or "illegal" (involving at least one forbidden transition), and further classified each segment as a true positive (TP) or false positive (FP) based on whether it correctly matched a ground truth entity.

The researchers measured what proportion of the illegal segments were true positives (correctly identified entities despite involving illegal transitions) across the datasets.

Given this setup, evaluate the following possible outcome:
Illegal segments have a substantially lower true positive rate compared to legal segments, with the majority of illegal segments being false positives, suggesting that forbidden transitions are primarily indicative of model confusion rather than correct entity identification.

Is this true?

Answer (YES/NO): YES